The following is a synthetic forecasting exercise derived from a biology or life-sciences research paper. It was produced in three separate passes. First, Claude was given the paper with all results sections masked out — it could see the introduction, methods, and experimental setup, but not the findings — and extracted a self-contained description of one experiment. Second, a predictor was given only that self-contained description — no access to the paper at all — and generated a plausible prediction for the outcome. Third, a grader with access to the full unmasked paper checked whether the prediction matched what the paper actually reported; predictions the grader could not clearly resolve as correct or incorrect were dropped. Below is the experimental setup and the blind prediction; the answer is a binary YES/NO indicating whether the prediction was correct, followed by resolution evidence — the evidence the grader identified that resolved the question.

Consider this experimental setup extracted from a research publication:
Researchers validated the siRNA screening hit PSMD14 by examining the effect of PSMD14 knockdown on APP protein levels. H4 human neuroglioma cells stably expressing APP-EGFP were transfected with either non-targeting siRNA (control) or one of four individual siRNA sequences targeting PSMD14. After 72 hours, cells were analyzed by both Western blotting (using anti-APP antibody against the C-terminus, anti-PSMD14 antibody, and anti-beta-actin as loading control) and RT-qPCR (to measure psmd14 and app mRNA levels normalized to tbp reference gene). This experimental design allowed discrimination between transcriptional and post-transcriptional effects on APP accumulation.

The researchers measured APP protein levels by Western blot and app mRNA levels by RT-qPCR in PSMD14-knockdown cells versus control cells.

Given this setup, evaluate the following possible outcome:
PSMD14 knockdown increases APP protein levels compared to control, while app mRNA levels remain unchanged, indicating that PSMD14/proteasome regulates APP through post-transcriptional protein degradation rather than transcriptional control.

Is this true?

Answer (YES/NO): YES